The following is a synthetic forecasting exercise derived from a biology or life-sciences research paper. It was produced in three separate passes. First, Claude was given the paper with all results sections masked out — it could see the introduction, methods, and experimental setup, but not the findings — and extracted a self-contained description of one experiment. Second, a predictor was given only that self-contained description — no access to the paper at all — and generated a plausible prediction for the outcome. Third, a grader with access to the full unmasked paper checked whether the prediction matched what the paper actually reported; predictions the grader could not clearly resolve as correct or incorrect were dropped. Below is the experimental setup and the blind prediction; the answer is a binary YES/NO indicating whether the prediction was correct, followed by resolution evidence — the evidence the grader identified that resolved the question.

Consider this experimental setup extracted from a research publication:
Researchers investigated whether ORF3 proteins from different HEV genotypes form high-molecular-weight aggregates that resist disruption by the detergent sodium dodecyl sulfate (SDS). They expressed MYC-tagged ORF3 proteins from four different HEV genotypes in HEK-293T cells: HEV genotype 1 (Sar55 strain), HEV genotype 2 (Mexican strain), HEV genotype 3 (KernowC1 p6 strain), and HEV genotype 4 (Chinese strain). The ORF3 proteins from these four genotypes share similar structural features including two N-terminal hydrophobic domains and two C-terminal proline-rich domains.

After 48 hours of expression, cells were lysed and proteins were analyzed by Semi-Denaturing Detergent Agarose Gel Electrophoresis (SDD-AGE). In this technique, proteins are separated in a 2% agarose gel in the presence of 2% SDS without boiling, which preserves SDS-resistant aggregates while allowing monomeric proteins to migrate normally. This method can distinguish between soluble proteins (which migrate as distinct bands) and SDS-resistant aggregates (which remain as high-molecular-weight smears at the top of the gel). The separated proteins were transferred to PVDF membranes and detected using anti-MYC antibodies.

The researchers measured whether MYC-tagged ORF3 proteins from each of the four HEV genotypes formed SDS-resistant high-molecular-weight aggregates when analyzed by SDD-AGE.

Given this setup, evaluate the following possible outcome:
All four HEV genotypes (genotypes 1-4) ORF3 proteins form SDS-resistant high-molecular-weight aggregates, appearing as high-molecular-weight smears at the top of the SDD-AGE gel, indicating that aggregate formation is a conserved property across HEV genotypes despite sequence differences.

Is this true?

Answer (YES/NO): YES